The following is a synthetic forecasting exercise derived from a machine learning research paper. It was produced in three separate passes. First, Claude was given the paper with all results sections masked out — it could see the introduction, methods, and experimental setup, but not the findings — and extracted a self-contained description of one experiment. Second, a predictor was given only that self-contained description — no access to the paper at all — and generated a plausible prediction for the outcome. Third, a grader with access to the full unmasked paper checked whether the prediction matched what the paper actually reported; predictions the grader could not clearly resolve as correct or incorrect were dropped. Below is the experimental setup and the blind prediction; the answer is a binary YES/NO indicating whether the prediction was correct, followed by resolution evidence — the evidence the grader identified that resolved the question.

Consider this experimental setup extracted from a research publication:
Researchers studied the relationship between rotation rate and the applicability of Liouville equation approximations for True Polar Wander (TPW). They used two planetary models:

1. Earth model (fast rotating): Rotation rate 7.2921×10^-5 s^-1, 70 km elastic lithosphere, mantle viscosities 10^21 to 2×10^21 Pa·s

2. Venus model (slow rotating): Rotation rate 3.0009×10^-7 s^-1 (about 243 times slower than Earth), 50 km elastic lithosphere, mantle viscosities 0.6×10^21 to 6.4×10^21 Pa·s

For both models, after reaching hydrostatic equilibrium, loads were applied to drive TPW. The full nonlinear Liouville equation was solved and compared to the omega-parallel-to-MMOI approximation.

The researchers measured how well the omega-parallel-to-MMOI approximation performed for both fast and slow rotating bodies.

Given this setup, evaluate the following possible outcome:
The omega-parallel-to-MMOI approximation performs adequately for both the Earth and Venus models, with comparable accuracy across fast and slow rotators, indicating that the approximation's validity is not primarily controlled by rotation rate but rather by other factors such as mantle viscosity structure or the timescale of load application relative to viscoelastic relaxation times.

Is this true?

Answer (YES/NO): NO